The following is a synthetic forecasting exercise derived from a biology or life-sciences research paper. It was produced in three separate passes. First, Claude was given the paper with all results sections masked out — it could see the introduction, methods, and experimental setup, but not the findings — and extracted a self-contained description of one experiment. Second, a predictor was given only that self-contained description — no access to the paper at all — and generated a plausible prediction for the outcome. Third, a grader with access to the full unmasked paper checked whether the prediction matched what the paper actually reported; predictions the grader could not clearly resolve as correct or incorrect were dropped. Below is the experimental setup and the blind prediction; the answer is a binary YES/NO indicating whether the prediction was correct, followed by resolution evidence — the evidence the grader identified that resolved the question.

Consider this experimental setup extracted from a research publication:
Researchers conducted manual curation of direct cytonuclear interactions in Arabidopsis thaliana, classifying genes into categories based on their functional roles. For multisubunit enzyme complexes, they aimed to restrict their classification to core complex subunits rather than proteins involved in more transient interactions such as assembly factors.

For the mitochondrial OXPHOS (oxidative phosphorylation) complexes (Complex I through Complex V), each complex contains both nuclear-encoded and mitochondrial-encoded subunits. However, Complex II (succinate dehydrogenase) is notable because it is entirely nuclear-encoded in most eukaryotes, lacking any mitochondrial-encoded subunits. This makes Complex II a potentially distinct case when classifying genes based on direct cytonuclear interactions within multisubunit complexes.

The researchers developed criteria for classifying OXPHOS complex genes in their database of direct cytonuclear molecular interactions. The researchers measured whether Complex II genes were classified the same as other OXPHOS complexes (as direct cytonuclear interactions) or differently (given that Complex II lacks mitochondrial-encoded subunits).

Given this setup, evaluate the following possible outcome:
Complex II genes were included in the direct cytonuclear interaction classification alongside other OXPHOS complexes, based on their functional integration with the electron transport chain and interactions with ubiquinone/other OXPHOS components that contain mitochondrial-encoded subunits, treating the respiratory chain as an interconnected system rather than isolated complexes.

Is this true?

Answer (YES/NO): NO